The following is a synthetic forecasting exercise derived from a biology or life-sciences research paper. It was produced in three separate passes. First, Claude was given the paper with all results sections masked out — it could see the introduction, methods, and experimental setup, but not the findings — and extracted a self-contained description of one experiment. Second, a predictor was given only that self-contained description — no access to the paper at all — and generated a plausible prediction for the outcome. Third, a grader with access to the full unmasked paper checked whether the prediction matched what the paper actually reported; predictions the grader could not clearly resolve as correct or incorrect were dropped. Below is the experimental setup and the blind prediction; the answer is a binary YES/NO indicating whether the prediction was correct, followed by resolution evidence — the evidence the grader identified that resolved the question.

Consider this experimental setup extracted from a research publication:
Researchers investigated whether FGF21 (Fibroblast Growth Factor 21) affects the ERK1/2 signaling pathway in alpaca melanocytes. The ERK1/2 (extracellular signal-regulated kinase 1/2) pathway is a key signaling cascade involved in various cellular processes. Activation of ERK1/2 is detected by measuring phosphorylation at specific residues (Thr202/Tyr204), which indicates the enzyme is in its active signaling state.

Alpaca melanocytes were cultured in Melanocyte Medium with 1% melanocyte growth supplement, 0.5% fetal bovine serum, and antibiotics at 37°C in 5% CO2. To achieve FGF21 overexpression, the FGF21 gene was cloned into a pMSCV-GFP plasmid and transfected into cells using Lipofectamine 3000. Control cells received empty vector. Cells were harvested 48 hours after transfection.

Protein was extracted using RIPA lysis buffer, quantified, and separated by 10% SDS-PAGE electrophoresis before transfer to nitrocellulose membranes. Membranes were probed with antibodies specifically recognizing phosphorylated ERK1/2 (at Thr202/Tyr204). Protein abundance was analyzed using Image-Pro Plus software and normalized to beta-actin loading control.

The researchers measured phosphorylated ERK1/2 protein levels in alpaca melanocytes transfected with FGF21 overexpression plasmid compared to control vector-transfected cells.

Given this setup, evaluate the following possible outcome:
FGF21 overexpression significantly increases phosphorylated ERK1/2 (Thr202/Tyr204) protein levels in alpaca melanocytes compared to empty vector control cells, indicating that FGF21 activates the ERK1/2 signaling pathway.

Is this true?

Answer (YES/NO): YES